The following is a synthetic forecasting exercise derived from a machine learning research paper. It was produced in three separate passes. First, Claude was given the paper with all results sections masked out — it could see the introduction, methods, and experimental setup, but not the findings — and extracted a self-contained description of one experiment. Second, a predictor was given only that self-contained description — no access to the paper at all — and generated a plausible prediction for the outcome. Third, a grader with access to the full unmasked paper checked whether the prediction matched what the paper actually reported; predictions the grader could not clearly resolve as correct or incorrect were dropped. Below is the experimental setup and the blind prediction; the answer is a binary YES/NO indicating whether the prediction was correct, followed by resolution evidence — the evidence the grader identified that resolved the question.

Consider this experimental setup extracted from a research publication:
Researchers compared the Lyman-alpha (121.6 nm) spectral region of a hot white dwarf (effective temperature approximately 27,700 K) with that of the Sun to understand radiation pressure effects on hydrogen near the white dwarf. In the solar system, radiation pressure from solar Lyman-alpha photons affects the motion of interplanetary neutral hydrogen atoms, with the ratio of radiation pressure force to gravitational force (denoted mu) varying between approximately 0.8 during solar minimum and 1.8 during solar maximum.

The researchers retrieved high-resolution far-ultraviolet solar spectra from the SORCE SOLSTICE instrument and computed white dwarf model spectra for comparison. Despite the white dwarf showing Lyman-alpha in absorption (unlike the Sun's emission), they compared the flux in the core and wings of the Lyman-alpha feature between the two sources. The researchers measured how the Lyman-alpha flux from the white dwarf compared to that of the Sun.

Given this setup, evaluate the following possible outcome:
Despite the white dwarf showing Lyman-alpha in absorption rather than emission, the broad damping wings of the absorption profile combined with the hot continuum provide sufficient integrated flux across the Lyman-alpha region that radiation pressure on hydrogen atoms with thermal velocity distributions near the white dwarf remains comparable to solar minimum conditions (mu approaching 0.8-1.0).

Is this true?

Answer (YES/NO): NO